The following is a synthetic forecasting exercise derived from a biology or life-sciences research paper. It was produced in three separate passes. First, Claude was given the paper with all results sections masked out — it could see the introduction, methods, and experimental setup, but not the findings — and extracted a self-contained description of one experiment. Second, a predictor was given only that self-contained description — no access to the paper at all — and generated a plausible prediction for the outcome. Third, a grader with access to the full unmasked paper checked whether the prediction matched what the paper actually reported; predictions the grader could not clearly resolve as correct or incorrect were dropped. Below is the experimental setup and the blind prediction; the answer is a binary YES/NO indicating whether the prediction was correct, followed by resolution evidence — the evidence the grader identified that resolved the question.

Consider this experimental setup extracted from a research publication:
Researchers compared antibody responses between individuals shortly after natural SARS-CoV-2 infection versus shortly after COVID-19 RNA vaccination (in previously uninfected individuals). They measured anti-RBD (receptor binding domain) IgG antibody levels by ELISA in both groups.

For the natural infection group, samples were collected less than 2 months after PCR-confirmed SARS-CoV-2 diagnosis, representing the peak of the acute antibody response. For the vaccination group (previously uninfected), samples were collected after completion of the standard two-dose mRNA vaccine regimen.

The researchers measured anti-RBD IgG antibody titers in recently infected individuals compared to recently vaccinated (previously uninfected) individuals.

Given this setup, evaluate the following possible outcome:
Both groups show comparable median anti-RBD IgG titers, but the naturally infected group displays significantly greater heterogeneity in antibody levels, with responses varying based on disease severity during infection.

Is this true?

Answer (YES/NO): NO